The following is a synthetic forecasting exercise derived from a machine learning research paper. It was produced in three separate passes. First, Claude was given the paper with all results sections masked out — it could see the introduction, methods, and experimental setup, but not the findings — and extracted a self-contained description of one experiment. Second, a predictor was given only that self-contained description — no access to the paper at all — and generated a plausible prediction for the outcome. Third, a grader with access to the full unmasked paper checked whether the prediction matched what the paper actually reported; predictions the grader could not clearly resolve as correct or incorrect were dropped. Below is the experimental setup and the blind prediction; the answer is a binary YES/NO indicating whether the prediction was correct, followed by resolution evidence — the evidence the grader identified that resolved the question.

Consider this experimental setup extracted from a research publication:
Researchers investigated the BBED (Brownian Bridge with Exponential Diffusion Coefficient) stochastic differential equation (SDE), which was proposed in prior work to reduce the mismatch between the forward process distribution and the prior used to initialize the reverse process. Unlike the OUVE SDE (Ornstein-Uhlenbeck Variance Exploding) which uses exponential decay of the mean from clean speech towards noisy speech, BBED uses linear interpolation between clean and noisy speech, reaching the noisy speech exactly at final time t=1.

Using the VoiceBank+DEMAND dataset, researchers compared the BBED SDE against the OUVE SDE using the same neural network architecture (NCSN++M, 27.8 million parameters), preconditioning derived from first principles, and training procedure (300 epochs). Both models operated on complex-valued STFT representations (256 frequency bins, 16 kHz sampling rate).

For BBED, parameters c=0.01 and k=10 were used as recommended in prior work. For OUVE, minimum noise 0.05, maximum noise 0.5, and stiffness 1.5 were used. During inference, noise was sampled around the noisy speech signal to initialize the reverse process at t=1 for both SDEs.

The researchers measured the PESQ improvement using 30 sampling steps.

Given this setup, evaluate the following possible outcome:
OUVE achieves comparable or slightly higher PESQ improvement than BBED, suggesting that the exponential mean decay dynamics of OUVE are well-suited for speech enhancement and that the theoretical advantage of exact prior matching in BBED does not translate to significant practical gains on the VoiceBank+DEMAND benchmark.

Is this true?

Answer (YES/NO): YES